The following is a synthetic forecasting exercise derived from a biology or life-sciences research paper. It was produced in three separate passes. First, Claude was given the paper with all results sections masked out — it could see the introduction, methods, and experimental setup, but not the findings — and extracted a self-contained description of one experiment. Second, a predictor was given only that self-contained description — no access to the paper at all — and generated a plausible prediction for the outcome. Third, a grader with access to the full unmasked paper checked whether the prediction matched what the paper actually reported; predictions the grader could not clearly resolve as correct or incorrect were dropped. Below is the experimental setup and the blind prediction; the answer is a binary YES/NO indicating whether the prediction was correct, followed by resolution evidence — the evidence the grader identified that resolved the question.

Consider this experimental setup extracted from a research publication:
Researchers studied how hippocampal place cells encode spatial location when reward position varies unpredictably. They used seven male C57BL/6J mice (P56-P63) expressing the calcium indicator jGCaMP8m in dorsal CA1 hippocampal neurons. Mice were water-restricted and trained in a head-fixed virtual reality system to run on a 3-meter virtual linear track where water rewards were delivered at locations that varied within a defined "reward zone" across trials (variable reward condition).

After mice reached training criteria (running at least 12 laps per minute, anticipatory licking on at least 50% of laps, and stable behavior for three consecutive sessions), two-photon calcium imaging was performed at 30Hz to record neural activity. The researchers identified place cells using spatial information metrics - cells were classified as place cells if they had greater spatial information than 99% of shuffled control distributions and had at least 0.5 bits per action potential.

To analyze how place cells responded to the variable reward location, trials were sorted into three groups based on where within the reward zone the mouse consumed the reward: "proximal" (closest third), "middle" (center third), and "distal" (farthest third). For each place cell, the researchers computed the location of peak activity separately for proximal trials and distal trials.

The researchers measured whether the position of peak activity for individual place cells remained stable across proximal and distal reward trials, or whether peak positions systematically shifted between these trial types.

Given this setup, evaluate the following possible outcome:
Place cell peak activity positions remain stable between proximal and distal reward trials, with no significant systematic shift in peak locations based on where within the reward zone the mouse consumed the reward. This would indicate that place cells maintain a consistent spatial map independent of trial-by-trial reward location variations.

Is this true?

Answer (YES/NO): NO